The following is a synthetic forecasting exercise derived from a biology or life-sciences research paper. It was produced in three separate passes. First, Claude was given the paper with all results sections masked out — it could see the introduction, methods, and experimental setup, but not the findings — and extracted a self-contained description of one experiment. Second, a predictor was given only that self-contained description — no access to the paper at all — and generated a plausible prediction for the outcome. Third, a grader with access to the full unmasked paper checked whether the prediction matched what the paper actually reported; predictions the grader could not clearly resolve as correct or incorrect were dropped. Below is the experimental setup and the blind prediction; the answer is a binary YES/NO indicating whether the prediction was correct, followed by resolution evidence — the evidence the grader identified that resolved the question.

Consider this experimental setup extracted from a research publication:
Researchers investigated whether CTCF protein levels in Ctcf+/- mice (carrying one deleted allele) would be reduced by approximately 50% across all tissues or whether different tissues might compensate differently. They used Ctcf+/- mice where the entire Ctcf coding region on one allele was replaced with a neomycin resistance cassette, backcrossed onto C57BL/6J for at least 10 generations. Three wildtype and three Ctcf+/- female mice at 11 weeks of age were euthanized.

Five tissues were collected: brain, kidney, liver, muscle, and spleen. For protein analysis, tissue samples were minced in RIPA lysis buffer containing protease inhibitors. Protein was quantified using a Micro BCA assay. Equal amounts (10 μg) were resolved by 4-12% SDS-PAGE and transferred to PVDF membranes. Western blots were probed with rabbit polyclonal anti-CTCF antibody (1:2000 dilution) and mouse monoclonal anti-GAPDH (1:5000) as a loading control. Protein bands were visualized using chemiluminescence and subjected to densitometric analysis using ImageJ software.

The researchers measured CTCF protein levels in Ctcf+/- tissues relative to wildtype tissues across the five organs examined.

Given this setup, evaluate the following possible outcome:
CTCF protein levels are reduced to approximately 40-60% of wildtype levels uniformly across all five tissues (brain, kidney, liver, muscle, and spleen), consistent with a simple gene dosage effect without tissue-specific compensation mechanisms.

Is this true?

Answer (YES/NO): NO